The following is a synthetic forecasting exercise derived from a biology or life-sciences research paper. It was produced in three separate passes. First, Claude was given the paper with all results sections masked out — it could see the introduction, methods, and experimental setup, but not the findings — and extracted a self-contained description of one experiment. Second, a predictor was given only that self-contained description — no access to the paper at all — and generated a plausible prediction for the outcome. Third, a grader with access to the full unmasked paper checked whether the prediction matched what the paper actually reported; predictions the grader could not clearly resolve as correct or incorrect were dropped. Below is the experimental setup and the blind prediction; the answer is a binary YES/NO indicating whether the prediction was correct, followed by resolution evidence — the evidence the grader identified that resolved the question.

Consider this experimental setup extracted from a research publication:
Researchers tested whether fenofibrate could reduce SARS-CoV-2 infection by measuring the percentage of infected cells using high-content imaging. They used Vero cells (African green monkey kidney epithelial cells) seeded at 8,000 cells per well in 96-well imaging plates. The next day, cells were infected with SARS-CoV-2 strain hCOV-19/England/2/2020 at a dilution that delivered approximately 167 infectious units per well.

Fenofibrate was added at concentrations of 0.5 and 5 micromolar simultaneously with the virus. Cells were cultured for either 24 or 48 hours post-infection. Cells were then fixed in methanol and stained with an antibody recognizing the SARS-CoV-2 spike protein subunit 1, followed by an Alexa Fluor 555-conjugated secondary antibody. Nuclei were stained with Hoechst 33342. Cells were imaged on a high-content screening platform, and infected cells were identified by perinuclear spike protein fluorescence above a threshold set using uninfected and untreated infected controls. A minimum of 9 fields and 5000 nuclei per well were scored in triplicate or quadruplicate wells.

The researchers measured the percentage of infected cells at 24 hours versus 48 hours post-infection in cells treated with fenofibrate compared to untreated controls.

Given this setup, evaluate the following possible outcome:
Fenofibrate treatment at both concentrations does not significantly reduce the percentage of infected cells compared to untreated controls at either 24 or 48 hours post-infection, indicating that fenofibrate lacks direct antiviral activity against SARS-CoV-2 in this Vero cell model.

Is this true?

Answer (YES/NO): NO